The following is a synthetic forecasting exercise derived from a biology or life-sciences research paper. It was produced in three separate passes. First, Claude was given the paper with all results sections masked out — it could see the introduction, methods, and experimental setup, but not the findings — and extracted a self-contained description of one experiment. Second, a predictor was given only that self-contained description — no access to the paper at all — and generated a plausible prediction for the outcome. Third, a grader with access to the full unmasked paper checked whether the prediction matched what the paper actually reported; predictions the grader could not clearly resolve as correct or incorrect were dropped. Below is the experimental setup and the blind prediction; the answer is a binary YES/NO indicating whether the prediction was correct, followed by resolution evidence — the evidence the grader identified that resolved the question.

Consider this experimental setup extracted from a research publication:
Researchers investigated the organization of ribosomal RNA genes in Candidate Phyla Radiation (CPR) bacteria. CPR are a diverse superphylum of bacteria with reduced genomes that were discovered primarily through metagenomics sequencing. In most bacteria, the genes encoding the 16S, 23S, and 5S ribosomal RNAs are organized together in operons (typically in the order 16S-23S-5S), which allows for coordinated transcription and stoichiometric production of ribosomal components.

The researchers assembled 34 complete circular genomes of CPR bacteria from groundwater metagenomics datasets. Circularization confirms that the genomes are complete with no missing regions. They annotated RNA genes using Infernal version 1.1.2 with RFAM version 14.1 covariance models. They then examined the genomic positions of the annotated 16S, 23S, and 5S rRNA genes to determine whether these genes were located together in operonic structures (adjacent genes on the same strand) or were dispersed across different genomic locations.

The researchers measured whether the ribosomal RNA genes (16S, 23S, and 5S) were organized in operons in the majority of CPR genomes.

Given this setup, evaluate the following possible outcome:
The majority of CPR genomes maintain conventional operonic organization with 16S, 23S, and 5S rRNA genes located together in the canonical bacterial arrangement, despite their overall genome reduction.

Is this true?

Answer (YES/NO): NO